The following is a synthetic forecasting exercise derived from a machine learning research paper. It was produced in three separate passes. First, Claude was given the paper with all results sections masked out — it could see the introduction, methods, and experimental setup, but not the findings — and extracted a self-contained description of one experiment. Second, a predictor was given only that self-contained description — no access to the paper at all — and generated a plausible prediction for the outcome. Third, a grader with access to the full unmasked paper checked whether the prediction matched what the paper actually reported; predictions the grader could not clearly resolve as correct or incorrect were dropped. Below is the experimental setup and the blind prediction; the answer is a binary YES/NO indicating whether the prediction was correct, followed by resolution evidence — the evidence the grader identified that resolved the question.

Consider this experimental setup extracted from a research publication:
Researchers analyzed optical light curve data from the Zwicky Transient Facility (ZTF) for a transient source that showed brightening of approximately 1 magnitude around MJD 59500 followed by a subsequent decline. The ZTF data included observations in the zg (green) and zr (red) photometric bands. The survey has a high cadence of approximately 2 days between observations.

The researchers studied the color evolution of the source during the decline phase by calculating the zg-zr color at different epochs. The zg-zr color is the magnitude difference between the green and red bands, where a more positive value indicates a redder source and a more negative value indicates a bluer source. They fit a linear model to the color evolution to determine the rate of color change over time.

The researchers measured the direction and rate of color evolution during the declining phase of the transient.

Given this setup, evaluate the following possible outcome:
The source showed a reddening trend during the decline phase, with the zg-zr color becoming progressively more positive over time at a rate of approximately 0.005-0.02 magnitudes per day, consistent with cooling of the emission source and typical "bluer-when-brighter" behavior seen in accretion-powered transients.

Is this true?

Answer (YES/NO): NO